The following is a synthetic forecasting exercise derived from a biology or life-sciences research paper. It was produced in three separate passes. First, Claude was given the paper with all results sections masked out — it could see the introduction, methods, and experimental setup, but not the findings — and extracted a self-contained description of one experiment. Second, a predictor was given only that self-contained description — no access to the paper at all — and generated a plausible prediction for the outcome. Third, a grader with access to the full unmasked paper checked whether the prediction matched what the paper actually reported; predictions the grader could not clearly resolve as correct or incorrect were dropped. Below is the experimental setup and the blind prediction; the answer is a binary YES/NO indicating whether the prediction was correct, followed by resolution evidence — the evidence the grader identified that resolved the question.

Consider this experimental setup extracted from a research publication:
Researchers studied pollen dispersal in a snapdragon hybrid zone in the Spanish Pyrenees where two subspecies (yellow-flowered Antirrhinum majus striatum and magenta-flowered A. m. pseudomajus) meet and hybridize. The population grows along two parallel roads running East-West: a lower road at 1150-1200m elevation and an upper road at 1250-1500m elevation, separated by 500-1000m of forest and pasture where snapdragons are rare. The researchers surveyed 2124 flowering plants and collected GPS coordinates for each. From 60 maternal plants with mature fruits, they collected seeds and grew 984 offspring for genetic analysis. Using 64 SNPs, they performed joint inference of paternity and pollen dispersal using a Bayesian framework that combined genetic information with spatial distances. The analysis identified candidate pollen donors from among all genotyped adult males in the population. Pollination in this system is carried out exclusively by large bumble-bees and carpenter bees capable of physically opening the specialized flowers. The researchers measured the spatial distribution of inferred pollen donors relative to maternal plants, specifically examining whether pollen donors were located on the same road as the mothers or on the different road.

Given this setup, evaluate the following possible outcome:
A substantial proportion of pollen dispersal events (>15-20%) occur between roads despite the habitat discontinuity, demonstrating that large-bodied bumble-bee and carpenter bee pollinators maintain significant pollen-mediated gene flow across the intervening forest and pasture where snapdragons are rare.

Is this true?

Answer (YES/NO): NO